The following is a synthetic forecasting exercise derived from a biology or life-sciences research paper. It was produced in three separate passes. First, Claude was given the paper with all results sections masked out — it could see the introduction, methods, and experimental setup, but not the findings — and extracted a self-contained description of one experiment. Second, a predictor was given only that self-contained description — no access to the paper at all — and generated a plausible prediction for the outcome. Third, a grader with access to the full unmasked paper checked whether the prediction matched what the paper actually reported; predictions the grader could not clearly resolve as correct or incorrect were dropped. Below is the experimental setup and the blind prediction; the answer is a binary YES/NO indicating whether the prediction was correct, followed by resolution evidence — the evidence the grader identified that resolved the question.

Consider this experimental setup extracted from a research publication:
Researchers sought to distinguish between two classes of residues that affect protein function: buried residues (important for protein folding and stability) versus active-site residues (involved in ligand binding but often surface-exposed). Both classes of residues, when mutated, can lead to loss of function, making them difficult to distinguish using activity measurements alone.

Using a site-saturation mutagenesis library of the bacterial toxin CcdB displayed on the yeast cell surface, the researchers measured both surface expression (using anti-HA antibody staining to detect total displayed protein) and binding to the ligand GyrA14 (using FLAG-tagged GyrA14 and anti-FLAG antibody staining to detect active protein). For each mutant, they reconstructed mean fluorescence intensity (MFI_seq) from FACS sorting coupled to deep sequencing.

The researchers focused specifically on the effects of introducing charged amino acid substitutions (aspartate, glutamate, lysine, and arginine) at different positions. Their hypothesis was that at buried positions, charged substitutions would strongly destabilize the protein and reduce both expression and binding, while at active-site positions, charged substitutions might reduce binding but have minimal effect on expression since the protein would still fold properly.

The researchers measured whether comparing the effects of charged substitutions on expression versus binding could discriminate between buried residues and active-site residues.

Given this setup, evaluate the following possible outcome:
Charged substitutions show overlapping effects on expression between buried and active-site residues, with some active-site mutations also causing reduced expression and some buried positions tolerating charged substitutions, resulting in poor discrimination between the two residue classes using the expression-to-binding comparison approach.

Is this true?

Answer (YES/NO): NO